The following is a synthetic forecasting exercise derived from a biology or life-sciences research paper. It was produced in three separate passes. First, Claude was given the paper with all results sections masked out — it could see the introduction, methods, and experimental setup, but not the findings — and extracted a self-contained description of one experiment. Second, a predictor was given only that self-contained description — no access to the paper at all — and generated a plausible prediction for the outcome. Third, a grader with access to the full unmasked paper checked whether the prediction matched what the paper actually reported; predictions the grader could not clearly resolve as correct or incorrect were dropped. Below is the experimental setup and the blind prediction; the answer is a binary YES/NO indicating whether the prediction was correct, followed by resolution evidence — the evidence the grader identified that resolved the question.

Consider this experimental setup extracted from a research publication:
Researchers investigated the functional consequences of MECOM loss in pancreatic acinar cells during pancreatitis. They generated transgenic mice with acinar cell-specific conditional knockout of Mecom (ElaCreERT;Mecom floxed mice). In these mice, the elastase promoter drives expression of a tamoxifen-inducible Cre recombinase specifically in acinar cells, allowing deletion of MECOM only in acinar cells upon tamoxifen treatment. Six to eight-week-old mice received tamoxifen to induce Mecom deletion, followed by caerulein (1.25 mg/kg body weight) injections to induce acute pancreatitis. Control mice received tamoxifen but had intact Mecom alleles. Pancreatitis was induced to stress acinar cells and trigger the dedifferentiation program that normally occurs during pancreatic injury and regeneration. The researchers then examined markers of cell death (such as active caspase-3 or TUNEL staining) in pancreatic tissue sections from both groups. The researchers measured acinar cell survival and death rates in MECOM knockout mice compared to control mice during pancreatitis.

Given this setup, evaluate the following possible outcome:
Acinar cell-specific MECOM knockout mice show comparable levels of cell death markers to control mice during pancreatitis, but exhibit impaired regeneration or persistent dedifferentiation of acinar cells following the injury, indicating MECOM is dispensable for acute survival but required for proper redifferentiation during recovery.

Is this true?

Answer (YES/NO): NO